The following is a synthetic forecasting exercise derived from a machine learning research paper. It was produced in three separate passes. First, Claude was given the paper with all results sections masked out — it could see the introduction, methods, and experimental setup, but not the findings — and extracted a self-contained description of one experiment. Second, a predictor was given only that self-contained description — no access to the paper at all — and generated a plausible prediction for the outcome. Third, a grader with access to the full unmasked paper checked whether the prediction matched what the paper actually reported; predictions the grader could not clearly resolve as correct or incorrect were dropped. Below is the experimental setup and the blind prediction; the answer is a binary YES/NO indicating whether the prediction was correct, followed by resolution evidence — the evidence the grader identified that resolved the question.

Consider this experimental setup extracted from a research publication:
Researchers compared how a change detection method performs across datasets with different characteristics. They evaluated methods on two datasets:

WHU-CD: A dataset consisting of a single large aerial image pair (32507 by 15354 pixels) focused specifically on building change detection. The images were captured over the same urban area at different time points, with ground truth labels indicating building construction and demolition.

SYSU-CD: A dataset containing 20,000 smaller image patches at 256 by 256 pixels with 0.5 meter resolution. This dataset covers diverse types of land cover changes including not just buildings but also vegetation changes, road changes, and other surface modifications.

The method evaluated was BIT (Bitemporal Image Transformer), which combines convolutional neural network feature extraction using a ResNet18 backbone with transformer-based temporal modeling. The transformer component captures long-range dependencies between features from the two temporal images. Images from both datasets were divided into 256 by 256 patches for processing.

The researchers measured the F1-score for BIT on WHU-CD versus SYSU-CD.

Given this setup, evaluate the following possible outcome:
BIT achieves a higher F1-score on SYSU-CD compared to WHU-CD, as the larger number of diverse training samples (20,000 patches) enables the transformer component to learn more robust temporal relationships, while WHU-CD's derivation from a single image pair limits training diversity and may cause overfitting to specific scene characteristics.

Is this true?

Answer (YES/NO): NO